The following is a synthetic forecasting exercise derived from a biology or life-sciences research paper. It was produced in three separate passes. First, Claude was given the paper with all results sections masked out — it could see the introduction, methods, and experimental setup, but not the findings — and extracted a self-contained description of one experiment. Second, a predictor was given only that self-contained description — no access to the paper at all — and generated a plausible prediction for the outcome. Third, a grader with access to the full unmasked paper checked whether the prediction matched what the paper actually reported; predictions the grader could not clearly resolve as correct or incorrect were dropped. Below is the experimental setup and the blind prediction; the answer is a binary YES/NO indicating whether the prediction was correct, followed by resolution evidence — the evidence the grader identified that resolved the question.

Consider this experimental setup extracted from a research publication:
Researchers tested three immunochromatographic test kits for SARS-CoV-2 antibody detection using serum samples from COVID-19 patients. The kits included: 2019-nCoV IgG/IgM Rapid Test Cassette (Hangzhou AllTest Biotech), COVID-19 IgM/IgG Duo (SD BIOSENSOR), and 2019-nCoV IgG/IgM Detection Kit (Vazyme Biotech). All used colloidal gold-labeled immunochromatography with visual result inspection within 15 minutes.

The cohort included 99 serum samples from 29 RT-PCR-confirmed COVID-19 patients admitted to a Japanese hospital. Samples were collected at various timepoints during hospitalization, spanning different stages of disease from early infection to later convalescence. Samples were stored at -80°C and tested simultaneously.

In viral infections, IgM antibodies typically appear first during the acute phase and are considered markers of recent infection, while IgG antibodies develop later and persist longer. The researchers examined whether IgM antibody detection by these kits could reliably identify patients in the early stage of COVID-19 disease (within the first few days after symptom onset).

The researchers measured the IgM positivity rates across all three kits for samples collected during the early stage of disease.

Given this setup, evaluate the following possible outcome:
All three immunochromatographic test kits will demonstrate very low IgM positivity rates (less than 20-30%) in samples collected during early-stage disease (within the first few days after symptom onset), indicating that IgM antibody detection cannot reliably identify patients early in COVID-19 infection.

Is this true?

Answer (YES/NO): YES